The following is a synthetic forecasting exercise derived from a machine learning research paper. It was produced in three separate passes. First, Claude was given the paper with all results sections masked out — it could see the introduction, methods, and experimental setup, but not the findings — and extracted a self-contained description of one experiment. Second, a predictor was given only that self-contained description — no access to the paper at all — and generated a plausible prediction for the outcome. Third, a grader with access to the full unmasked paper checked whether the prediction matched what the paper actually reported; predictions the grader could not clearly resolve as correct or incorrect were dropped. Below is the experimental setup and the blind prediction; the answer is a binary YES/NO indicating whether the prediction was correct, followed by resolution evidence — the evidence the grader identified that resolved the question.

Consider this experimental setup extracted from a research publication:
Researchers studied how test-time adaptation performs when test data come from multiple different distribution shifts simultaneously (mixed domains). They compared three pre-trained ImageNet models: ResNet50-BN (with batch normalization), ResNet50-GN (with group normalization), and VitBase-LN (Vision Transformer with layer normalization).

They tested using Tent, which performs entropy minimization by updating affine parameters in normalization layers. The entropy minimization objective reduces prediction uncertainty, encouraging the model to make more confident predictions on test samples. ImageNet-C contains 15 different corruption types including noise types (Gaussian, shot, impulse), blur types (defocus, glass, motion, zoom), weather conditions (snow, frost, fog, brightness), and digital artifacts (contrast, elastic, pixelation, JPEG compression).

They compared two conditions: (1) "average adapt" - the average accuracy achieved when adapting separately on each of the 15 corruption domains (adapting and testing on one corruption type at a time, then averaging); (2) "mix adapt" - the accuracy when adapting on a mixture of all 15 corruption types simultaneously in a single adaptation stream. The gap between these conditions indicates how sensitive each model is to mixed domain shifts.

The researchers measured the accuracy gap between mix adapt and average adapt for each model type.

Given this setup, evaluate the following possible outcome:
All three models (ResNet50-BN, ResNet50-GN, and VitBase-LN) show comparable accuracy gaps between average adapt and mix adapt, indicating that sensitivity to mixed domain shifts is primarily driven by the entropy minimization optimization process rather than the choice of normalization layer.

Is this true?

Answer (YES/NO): NO